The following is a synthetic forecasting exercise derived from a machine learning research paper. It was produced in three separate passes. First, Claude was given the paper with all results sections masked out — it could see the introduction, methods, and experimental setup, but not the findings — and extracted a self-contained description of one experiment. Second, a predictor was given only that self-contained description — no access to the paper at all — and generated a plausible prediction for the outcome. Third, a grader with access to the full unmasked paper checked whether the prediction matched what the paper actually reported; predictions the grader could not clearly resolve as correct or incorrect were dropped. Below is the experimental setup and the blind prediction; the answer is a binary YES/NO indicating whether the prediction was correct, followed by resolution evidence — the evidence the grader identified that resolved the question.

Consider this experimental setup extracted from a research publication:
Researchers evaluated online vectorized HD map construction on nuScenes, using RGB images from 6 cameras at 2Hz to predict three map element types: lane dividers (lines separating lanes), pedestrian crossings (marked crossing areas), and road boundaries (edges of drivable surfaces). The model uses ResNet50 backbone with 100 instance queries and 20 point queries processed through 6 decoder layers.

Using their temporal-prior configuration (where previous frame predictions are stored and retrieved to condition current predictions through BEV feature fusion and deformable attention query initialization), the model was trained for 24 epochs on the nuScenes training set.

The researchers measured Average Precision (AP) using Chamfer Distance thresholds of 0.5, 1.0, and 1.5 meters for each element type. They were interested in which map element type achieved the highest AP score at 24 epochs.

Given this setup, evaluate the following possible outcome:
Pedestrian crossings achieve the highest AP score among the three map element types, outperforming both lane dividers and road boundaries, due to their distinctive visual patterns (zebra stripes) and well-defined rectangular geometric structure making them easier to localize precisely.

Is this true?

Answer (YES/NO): YES